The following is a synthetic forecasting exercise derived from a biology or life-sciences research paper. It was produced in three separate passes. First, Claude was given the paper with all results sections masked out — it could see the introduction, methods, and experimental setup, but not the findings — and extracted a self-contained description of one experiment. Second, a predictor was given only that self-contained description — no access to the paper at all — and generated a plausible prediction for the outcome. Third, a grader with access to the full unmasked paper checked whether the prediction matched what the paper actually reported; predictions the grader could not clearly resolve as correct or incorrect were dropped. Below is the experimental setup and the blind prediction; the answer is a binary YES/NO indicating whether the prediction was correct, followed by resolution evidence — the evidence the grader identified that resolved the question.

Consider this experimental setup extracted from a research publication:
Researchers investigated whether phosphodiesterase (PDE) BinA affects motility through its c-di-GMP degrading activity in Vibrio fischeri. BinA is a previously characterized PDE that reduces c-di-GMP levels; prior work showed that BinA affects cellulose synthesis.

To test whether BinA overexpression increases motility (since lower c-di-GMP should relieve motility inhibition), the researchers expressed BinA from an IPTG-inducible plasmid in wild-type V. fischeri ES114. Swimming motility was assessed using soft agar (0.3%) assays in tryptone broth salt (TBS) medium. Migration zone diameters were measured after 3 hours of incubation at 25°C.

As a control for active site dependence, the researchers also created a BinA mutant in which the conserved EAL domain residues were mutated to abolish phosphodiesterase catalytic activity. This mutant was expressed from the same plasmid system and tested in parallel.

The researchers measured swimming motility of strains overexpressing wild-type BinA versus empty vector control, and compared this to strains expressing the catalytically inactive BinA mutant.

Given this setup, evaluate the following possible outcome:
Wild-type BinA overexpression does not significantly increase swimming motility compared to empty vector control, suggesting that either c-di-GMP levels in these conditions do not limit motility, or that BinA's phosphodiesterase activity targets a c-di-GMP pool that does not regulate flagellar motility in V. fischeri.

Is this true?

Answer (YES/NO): NO